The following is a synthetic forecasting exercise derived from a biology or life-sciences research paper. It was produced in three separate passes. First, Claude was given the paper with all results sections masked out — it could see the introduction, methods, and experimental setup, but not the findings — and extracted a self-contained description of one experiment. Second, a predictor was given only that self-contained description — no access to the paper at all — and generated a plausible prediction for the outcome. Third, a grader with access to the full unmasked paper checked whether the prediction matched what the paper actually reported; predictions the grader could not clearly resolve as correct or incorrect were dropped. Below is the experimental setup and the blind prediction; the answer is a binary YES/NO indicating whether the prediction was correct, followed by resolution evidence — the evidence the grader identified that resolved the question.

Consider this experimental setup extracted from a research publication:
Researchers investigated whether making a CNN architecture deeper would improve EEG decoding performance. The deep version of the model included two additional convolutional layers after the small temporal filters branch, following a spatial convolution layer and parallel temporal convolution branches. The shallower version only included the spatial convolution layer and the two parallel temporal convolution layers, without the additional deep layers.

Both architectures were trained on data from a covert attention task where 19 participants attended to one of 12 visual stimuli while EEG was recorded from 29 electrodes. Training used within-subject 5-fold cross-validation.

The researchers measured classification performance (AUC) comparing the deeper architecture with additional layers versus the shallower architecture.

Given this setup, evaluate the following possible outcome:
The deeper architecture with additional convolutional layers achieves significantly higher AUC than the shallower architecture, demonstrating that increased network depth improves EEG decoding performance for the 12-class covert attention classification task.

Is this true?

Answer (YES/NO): NO